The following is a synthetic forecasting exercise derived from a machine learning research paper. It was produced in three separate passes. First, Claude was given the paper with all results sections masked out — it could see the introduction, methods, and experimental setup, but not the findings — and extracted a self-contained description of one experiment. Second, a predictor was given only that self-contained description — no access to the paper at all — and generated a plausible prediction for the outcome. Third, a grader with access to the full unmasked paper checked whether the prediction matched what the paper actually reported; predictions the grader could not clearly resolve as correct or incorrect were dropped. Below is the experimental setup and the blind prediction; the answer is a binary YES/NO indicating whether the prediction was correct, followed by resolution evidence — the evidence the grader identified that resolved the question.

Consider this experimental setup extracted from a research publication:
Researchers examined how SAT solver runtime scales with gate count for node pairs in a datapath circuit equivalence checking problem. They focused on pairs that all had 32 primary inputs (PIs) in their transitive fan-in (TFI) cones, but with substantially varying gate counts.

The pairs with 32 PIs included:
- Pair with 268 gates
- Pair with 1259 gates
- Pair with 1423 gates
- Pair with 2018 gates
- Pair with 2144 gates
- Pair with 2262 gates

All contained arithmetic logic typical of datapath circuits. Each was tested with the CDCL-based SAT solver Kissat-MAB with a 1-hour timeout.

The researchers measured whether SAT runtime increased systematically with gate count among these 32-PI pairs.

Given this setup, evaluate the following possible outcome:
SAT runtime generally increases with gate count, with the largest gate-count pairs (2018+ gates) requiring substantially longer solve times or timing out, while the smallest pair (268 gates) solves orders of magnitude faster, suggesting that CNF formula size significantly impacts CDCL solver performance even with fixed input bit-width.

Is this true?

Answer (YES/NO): NO